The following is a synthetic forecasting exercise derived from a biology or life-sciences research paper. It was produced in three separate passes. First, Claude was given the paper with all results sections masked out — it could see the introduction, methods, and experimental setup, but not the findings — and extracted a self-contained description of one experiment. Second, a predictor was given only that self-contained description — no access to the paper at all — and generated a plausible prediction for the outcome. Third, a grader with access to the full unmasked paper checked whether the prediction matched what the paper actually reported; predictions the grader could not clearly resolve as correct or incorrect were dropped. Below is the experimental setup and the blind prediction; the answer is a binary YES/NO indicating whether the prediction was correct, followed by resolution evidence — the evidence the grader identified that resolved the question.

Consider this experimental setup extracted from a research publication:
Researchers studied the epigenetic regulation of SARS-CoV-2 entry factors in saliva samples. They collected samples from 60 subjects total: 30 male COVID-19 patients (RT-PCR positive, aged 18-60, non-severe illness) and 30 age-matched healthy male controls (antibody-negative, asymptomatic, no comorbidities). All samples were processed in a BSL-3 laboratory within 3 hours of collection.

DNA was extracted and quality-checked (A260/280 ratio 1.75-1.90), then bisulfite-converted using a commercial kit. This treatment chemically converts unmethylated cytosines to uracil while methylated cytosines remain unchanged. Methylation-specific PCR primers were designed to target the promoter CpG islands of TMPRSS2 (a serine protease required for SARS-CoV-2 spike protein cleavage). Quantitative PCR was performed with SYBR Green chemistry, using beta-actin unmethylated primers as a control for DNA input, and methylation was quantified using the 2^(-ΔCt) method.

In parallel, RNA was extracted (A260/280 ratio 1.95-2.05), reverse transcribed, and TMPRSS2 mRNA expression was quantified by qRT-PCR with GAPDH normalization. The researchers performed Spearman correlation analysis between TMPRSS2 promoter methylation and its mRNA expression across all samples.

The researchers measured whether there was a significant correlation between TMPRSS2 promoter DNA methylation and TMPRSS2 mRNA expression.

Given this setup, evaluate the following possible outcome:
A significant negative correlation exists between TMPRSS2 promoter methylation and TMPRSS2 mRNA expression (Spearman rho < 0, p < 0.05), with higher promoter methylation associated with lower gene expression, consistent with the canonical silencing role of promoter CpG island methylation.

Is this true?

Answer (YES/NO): NO